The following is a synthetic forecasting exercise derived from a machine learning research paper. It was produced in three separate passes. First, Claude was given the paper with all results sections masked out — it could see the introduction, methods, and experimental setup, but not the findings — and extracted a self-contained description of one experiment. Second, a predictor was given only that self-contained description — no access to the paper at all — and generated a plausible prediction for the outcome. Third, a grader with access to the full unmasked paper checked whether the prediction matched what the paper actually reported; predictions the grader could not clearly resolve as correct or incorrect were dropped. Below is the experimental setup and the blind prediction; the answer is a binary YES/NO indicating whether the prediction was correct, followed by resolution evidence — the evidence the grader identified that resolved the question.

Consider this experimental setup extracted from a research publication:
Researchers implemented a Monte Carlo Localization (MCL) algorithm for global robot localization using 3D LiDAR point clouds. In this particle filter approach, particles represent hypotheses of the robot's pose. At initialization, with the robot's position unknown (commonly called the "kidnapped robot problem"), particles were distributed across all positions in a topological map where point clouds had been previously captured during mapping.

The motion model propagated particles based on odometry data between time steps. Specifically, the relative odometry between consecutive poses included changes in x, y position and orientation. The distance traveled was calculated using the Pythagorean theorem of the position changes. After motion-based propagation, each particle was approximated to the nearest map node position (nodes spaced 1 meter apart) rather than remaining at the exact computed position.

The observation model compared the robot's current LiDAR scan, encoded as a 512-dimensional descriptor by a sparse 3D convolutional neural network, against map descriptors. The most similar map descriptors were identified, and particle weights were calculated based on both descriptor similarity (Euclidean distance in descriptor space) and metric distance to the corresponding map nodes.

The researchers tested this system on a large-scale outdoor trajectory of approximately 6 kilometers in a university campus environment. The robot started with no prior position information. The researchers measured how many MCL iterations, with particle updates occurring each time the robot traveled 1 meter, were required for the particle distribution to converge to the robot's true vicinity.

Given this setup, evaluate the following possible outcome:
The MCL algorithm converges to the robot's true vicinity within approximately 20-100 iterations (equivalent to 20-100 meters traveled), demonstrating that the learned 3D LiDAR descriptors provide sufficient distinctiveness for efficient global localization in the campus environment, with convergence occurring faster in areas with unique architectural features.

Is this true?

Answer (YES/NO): YES